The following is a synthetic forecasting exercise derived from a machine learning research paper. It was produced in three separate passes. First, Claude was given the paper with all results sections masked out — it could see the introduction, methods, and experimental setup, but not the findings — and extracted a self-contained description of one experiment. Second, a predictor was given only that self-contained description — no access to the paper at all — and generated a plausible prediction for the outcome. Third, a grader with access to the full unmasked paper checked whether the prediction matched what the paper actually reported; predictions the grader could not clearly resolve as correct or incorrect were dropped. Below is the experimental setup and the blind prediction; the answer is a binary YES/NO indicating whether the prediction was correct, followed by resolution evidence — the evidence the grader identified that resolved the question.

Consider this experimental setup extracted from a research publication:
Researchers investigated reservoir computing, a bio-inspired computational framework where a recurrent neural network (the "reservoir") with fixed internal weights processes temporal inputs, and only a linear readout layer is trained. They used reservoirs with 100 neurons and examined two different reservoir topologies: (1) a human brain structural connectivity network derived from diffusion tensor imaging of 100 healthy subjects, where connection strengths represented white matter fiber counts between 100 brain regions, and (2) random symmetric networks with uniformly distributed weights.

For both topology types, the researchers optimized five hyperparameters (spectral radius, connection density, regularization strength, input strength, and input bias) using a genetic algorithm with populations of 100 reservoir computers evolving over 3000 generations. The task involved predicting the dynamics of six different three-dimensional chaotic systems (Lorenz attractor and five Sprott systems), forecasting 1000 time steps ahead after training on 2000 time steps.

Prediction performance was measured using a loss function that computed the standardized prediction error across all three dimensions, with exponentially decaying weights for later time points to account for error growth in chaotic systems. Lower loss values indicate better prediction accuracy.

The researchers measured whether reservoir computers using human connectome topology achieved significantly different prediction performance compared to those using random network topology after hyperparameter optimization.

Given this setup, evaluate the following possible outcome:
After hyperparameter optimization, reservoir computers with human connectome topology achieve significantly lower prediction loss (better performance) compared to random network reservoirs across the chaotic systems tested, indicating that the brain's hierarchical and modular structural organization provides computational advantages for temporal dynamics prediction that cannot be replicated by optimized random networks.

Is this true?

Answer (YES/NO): NO